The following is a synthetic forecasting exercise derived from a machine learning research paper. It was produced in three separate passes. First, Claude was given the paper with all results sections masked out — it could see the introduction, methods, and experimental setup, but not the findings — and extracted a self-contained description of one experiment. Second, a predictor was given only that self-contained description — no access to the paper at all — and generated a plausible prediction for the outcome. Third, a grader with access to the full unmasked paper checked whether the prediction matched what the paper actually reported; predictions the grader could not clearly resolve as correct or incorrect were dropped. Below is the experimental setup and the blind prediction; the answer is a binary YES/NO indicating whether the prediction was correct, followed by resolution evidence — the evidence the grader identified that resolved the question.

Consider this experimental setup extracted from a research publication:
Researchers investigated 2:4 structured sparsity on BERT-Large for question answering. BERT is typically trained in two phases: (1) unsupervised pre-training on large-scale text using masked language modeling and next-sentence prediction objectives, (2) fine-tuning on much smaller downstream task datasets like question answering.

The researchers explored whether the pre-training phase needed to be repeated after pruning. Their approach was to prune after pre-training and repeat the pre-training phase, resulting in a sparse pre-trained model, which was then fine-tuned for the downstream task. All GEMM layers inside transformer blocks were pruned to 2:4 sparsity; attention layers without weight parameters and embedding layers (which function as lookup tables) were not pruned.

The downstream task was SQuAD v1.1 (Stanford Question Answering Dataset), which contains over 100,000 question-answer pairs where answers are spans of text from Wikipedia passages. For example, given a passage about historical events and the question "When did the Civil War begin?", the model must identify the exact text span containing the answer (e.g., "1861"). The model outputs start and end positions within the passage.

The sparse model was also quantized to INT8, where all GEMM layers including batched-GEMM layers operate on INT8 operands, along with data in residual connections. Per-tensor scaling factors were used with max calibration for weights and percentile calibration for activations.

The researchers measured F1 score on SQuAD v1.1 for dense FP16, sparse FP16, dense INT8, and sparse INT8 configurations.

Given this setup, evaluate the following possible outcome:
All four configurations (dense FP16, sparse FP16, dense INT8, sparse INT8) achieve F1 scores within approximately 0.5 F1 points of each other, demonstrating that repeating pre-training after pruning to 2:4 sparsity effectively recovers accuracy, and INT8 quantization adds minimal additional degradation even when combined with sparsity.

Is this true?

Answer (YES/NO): NO